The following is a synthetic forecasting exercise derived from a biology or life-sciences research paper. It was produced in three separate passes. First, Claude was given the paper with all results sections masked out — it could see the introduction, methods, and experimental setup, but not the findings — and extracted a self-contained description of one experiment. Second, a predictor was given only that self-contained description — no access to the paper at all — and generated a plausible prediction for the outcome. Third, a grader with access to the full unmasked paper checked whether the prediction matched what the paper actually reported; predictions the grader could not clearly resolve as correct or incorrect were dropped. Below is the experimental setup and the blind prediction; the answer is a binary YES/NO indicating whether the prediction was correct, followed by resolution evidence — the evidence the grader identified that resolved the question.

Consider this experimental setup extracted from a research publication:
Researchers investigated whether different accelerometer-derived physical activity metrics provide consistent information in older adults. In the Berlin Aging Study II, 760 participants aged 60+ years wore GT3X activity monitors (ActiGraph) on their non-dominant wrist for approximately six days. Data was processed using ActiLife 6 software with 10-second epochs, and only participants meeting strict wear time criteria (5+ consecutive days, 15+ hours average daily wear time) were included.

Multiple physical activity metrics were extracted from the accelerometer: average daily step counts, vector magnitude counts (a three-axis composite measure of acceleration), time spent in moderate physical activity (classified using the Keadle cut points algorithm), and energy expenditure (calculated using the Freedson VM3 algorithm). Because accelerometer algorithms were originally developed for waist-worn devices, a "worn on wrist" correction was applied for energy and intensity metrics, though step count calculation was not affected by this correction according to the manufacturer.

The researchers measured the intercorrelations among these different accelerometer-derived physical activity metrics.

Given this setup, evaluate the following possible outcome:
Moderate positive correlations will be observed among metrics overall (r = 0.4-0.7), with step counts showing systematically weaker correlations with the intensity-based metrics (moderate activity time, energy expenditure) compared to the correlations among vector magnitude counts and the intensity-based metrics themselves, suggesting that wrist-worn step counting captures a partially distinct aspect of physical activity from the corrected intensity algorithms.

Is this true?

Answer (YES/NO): NO